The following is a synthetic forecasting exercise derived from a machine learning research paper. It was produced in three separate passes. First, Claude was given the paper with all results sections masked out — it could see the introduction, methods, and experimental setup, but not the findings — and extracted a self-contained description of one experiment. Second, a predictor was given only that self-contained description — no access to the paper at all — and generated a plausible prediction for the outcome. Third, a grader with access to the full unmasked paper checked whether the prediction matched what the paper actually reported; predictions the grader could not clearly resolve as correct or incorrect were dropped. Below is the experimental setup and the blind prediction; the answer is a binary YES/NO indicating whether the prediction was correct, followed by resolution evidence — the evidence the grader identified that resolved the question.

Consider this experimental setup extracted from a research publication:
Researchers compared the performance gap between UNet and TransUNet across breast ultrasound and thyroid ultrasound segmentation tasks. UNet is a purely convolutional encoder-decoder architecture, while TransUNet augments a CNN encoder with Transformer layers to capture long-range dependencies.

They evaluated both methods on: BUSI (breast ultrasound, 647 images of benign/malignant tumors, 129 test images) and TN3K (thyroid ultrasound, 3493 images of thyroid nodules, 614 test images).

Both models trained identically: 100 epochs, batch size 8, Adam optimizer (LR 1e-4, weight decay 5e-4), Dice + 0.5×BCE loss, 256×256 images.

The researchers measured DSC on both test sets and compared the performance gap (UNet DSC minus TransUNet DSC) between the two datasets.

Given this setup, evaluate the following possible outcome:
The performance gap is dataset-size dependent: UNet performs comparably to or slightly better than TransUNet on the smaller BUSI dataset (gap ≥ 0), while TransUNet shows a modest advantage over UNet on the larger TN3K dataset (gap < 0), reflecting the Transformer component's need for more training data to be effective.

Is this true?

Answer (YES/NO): NO